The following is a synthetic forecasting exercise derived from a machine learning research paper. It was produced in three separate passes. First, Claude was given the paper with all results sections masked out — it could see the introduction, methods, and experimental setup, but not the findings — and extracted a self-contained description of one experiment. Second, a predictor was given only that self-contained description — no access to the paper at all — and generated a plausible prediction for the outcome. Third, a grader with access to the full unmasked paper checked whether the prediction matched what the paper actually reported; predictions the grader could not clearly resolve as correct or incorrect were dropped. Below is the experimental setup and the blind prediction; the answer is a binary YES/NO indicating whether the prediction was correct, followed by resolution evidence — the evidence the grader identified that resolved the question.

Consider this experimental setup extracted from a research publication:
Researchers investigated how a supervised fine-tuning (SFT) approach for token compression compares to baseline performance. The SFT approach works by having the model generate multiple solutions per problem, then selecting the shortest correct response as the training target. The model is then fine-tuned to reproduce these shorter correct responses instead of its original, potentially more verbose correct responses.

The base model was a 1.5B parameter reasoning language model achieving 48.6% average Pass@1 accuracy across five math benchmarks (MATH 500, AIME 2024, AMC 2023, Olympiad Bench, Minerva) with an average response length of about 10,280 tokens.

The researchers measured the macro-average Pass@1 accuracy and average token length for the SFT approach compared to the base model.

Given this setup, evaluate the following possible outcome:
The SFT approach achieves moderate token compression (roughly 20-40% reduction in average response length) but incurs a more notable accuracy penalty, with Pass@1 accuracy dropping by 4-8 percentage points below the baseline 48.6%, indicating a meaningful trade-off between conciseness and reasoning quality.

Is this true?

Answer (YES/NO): NO